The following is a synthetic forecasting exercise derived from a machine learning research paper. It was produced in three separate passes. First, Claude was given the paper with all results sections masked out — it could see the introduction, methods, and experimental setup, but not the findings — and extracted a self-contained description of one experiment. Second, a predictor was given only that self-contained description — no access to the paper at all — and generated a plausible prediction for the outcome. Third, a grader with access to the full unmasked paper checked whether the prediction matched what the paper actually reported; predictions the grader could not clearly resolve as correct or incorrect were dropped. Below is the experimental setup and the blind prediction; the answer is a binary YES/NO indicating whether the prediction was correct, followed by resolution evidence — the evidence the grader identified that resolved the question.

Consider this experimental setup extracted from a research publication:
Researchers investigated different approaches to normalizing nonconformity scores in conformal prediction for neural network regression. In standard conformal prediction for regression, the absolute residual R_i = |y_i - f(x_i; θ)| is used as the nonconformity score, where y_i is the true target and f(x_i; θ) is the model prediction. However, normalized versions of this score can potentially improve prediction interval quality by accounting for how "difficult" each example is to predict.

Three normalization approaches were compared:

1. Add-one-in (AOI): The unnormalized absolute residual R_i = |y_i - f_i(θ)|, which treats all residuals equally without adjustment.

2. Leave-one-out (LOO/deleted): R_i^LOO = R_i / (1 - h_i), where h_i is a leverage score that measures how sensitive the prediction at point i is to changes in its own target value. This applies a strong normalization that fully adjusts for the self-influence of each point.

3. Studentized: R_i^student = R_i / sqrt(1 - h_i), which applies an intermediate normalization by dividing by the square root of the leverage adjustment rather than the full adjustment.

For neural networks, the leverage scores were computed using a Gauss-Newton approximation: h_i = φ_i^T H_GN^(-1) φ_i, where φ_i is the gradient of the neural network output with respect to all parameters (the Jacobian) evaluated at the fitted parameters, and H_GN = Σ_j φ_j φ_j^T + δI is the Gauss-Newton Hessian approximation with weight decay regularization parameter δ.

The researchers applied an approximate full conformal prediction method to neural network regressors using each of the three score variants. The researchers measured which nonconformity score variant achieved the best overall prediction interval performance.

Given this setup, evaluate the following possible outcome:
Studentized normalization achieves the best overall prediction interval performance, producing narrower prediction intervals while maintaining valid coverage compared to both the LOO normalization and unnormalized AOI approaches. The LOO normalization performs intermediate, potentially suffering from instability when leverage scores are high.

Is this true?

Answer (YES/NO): NO